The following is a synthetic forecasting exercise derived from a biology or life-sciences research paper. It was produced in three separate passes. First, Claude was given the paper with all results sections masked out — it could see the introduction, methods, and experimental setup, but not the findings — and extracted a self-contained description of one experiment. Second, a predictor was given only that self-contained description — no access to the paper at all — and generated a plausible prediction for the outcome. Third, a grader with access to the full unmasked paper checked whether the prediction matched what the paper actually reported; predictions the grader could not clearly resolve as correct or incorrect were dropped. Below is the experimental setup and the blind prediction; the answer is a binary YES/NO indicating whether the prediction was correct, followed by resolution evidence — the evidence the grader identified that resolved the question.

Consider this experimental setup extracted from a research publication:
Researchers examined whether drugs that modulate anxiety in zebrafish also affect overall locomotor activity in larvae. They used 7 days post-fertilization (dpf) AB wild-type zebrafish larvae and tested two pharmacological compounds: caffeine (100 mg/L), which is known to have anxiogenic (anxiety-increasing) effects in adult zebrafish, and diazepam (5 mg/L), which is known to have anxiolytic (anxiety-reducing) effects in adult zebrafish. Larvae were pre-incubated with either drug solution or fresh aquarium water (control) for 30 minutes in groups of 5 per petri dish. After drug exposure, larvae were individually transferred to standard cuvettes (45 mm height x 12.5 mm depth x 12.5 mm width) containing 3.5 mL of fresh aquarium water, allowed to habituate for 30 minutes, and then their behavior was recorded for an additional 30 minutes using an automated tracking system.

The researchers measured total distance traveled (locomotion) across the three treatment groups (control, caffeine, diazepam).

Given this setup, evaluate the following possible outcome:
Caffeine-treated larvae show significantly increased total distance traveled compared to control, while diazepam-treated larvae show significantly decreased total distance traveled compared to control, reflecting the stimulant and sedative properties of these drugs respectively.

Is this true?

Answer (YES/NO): NO